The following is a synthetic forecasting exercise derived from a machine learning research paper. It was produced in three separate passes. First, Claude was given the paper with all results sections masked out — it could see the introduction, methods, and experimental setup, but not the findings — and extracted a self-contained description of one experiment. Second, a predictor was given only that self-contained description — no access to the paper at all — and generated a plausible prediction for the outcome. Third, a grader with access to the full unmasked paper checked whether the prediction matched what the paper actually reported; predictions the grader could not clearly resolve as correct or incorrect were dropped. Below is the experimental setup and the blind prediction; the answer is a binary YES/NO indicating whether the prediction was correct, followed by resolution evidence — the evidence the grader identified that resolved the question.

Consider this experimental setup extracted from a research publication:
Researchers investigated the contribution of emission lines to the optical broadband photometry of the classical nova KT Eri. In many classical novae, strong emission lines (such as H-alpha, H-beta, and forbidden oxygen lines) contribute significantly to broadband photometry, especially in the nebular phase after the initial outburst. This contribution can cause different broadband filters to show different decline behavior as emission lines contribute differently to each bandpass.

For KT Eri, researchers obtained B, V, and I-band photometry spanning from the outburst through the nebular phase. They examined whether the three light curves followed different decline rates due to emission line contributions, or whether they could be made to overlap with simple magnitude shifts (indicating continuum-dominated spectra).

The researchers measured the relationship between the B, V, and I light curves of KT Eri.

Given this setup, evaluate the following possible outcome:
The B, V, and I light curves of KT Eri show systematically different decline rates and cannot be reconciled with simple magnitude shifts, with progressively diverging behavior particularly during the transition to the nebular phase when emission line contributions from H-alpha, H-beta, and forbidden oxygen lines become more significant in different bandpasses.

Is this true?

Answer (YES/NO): NO